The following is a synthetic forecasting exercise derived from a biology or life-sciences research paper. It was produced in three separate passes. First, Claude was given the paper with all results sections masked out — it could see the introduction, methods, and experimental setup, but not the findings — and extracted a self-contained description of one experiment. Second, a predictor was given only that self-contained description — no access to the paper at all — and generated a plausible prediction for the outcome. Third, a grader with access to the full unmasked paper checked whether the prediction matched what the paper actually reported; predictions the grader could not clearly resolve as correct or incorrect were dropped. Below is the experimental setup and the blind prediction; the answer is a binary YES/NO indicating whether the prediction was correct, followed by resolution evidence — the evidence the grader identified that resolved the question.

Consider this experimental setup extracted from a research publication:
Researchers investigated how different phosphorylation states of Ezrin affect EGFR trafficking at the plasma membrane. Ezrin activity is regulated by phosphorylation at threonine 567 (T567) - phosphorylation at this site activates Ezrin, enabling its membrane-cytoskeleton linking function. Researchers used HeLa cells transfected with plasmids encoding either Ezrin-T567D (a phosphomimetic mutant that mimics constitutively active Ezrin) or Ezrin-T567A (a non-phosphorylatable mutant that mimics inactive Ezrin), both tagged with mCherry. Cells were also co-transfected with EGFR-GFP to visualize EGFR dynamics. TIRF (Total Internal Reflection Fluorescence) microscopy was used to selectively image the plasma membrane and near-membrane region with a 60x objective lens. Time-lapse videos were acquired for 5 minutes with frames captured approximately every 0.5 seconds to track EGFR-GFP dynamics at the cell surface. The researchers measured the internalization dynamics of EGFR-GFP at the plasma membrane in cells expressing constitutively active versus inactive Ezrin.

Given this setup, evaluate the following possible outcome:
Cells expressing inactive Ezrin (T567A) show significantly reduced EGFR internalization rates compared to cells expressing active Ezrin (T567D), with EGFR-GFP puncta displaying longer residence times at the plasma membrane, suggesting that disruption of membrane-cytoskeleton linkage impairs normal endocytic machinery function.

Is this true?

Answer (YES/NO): YES